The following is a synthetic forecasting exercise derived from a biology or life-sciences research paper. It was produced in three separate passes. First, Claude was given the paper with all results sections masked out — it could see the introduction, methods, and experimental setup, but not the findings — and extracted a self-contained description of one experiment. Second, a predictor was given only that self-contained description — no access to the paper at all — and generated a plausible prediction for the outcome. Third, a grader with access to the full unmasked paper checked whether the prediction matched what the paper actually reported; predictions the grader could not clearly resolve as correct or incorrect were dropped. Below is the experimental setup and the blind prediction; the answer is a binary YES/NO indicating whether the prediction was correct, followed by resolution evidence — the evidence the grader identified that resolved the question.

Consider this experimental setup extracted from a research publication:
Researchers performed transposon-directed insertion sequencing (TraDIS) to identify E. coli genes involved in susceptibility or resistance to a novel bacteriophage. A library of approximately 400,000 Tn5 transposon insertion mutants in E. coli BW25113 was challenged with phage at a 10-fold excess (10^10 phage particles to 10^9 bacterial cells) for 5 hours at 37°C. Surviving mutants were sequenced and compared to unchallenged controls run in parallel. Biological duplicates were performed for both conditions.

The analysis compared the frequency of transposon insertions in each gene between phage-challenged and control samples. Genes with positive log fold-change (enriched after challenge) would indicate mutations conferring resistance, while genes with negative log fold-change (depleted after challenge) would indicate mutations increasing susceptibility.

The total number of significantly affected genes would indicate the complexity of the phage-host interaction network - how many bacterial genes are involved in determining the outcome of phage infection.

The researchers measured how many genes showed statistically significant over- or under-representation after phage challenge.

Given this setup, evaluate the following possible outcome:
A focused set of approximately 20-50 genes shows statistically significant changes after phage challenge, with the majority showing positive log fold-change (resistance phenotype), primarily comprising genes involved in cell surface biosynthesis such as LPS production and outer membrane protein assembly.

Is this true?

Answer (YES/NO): NO